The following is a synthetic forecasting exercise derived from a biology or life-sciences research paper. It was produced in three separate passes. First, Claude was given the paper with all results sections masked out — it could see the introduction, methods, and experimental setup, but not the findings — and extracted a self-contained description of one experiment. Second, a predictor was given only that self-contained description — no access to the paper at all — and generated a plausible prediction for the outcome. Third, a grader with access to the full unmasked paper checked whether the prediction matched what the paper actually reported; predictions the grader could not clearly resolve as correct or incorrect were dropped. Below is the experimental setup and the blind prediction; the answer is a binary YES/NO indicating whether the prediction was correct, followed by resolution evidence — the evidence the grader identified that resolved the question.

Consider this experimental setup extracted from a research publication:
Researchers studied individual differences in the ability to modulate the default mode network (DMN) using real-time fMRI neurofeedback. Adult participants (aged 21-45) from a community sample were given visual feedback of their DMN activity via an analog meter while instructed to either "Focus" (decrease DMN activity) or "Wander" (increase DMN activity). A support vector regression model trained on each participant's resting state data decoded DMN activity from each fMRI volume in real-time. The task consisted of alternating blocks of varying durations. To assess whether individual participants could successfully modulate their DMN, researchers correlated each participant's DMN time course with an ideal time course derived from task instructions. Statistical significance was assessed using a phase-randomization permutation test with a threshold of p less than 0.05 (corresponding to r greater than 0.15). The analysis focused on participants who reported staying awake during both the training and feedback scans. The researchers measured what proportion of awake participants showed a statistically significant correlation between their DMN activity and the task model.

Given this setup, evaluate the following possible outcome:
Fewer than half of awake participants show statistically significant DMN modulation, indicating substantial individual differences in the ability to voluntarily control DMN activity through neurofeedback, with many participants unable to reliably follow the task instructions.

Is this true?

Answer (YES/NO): NO